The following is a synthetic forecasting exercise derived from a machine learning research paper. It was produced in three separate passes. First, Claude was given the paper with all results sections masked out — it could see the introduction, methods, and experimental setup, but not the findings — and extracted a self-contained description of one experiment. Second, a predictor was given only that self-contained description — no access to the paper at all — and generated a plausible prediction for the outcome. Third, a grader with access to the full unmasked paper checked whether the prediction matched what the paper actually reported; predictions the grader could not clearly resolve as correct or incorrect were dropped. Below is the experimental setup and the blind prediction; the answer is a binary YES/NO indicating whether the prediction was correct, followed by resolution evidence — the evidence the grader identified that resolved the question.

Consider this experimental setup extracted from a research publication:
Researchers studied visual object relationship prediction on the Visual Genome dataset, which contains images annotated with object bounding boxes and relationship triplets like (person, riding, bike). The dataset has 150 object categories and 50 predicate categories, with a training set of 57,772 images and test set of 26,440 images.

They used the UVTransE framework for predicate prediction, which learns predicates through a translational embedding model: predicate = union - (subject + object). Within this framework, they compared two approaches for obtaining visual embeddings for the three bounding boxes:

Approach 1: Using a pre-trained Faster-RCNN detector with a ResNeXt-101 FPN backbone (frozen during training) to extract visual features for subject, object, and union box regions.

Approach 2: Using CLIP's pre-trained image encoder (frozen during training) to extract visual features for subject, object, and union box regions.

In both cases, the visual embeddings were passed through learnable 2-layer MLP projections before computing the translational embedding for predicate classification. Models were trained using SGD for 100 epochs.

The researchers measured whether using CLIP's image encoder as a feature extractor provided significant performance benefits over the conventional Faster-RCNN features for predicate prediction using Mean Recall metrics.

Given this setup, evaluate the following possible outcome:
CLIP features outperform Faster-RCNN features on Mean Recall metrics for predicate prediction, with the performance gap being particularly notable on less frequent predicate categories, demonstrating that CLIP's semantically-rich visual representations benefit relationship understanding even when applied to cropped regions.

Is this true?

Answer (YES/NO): NO